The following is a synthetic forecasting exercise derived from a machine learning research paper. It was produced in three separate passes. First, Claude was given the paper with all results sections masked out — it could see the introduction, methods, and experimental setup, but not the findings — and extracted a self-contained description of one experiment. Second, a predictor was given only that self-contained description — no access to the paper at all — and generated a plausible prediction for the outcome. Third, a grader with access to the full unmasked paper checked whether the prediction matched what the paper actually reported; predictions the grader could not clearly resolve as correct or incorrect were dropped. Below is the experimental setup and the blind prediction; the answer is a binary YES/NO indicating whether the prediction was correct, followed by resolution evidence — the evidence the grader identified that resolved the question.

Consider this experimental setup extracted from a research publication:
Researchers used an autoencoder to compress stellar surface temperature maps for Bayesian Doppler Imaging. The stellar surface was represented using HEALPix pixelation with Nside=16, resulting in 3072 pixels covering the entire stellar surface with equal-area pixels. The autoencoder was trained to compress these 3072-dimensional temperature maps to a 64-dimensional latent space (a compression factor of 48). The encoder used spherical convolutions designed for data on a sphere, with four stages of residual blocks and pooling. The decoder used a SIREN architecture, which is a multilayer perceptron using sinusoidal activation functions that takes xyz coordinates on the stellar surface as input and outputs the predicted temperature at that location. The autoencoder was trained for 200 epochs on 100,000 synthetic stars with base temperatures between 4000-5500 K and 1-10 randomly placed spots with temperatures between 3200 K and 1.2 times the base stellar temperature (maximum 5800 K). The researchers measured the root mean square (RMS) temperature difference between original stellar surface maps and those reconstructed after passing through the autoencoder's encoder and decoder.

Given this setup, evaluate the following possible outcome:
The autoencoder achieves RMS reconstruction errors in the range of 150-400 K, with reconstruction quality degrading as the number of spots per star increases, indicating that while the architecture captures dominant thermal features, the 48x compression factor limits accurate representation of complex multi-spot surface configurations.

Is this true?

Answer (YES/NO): NO